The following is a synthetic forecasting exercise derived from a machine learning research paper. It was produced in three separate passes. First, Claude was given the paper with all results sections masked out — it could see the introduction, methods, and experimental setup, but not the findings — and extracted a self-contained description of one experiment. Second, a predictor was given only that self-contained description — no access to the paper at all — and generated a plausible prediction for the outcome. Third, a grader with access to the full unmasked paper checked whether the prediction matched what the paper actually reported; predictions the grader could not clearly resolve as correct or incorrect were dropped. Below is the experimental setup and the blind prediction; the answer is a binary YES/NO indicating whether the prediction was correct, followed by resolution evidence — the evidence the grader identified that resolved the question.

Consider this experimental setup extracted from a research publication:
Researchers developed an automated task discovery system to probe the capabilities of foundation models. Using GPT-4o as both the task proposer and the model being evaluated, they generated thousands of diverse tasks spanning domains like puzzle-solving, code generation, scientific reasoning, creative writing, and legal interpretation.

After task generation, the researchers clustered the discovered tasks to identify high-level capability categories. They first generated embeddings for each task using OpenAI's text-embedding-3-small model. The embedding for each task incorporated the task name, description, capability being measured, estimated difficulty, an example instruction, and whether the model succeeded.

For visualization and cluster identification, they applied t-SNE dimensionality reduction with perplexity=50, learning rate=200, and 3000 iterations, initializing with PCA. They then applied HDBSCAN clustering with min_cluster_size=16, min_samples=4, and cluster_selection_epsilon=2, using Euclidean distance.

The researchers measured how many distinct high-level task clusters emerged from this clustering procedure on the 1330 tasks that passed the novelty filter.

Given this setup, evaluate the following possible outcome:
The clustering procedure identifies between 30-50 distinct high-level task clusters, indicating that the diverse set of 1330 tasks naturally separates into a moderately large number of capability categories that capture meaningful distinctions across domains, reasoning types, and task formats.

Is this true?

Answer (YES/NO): NO